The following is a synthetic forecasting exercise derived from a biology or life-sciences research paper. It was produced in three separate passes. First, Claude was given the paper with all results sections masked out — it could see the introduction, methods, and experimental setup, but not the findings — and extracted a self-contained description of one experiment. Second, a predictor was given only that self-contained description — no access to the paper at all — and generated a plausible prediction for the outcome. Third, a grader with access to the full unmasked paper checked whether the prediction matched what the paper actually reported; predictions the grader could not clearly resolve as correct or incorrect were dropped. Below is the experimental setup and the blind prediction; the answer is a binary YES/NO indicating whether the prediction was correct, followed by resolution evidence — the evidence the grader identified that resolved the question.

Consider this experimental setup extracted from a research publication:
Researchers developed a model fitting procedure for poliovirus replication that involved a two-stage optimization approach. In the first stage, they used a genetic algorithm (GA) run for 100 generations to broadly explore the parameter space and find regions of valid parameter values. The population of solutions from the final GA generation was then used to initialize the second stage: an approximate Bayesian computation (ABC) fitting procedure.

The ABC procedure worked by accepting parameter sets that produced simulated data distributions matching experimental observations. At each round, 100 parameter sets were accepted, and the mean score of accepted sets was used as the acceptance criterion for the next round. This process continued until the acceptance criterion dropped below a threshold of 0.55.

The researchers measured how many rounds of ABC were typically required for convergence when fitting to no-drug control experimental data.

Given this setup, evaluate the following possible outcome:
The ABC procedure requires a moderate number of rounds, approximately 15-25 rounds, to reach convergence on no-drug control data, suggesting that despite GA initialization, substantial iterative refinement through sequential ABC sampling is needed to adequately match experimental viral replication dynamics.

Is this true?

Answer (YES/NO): YES